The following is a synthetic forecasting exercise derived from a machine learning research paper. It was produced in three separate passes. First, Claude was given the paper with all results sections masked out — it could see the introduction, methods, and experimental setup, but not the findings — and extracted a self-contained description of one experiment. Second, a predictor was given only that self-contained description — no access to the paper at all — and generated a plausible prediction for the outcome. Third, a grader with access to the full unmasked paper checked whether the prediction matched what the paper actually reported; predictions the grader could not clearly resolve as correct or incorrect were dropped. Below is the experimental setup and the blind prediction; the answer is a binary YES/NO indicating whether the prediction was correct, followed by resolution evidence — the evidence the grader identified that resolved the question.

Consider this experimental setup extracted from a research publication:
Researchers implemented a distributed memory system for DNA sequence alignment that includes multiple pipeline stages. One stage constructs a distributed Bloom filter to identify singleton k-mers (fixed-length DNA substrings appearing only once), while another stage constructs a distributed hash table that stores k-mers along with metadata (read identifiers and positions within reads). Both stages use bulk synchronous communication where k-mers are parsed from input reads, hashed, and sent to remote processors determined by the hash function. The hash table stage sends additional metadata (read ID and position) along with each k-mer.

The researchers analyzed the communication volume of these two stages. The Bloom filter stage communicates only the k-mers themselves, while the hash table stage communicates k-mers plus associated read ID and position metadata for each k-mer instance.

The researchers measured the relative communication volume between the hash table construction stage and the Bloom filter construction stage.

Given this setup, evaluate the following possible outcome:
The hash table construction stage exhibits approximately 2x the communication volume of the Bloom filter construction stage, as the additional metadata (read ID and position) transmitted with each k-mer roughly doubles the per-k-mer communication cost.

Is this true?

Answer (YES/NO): NO